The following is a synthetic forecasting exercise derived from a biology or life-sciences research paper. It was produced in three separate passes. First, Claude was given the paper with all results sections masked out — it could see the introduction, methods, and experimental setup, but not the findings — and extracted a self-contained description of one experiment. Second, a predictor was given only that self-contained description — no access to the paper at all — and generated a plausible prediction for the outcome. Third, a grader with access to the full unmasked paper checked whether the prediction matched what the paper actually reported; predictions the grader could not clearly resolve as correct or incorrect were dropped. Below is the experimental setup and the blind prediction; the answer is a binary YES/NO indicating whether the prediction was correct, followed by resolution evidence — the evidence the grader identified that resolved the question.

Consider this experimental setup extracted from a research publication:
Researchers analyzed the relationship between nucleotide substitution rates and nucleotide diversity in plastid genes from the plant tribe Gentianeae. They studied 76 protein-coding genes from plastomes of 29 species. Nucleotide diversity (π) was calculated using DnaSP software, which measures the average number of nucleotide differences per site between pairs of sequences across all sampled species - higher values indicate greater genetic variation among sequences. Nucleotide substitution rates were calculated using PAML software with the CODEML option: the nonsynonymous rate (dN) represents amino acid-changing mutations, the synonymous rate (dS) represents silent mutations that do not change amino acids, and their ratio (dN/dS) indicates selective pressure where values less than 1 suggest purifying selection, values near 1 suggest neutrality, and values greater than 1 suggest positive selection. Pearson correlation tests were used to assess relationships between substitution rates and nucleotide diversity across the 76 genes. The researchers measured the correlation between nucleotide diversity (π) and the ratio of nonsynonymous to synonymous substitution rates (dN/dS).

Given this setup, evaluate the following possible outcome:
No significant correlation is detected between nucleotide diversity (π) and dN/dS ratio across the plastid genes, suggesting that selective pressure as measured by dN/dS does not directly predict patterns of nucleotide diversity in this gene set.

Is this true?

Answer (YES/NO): NO